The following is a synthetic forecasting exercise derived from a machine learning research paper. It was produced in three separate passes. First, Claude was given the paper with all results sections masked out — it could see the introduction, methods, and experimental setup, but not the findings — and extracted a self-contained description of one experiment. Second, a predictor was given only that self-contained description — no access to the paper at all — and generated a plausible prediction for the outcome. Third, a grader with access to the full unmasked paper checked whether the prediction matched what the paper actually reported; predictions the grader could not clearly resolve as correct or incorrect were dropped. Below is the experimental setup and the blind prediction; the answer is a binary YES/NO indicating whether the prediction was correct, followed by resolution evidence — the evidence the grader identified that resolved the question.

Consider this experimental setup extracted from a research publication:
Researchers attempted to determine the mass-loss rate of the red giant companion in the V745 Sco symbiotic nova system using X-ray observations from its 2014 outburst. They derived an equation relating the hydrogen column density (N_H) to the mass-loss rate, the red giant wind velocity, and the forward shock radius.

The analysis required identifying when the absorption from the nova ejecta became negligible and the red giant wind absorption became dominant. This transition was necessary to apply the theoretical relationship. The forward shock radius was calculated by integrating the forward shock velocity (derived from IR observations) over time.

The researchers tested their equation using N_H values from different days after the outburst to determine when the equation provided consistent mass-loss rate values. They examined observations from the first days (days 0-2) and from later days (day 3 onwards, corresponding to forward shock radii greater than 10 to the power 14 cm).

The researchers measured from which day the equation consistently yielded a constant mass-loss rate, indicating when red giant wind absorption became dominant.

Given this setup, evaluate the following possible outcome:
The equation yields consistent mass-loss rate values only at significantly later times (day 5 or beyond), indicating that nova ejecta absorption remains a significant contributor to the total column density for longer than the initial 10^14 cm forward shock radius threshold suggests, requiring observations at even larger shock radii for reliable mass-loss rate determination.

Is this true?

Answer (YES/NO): NO